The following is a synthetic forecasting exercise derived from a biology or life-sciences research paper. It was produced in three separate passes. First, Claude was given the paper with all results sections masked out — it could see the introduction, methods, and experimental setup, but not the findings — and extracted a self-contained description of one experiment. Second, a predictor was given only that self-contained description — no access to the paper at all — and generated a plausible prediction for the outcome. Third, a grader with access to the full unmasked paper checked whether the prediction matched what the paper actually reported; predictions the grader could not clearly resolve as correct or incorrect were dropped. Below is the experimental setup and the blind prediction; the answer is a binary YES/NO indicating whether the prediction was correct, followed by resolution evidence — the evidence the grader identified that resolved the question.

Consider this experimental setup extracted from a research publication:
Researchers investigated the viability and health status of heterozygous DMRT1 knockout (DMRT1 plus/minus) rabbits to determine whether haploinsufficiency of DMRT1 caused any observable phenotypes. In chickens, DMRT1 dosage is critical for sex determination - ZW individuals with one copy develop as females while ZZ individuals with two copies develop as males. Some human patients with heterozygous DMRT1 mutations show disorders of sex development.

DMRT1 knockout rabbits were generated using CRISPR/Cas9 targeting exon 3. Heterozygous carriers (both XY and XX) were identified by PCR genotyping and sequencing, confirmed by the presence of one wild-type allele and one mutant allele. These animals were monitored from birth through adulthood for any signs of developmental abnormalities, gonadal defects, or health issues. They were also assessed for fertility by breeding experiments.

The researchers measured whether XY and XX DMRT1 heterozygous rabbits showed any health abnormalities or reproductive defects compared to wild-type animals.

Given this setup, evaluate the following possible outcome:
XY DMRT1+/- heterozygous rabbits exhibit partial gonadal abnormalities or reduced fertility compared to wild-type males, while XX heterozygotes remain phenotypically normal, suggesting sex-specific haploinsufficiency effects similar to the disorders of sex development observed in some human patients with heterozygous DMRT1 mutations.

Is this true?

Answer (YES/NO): NO